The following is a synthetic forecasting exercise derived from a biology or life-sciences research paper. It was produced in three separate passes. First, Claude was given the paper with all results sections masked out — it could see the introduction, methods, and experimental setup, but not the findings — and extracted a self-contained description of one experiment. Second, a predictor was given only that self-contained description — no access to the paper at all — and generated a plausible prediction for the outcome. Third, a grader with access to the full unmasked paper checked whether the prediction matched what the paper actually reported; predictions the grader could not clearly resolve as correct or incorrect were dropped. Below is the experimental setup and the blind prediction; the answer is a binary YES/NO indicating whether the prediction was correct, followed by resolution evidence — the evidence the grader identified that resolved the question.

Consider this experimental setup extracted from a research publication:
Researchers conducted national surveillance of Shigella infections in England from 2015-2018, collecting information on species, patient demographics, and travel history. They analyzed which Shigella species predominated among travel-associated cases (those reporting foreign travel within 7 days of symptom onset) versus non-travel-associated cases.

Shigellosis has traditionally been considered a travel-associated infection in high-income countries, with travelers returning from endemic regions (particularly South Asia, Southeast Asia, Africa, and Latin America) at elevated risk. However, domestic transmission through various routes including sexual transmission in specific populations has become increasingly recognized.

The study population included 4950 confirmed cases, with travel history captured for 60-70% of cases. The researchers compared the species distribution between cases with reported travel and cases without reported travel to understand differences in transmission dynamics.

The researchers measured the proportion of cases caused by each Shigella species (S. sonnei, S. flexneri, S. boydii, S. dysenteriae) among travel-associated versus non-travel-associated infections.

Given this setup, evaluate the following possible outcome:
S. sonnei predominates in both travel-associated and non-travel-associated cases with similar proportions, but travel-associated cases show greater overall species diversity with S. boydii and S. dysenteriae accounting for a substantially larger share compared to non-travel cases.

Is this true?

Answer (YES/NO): YES